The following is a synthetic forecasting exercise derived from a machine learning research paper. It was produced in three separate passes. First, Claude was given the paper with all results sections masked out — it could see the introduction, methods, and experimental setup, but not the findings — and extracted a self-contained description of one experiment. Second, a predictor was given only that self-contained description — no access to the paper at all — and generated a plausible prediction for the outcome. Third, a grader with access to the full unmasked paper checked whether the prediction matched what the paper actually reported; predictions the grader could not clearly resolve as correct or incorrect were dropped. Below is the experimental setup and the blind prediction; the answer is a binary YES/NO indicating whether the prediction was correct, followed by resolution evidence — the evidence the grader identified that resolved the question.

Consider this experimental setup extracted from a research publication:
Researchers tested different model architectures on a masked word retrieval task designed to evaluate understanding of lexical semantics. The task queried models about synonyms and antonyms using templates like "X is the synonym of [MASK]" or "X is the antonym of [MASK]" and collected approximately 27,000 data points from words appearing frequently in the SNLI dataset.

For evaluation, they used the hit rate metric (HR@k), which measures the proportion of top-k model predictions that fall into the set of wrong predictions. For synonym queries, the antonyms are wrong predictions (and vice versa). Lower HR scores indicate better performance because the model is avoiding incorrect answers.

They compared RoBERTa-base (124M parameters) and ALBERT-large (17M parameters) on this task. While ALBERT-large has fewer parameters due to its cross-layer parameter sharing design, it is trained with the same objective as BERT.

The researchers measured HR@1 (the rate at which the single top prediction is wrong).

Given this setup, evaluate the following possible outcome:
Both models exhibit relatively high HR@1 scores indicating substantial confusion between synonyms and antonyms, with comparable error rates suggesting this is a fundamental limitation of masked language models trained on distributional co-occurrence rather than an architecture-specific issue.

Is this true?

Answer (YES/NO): NO